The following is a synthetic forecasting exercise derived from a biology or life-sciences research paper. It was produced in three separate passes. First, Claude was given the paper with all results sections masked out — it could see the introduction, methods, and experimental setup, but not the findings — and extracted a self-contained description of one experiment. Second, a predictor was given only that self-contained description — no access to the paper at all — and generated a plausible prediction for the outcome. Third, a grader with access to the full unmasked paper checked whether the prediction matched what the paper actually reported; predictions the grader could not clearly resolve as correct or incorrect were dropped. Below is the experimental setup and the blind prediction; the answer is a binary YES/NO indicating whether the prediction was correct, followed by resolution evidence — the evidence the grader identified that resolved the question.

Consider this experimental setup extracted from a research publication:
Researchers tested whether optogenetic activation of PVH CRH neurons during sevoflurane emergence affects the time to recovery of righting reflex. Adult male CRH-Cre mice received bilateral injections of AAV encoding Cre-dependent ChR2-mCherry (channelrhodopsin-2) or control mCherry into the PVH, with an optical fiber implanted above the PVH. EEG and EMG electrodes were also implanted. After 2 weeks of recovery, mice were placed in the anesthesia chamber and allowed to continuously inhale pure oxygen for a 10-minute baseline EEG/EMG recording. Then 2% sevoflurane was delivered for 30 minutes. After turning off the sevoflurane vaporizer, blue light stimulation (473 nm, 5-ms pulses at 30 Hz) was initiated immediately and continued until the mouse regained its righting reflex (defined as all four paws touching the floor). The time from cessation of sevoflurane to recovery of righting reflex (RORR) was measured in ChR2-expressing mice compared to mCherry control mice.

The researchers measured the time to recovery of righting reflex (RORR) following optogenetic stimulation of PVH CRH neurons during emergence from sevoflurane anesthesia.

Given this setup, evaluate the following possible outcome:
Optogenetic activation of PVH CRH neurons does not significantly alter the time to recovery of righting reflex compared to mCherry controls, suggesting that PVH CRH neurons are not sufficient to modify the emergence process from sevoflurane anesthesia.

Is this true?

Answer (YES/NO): NO